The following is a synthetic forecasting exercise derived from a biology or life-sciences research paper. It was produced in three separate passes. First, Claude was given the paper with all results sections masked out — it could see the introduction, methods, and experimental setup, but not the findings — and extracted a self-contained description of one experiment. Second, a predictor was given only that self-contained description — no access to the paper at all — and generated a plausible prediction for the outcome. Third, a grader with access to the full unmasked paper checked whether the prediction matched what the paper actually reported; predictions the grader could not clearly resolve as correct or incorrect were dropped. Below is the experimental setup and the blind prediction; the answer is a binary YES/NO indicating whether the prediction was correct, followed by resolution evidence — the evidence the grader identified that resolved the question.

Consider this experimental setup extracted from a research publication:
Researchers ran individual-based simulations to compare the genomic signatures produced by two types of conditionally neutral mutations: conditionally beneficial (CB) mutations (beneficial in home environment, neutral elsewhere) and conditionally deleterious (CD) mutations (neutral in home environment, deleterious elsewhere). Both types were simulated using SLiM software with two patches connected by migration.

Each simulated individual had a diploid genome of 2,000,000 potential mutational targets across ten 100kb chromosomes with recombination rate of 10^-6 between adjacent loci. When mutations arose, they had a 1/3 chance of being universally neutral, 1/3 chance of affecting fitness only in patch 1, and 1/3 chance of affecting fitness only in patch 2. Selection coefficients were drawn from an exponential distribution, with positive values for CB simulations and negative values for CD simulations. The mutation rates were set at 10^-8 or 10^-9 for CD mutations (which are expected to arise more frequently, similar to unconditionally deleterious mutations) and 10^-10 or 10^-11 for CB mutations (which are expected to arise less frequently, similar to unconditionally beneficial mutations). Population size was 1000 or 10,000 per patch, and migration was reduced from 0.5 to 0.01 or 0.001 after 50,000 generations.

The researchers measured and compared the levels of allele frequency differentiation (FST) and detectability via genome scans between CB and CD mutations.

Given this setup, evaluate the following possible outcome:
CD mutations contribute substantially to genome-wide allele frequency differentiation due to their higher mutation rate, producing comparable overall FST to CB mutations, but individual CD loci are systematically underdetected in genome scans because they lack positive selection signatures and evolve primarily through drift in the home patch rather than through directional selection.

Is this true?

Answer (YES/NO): NO